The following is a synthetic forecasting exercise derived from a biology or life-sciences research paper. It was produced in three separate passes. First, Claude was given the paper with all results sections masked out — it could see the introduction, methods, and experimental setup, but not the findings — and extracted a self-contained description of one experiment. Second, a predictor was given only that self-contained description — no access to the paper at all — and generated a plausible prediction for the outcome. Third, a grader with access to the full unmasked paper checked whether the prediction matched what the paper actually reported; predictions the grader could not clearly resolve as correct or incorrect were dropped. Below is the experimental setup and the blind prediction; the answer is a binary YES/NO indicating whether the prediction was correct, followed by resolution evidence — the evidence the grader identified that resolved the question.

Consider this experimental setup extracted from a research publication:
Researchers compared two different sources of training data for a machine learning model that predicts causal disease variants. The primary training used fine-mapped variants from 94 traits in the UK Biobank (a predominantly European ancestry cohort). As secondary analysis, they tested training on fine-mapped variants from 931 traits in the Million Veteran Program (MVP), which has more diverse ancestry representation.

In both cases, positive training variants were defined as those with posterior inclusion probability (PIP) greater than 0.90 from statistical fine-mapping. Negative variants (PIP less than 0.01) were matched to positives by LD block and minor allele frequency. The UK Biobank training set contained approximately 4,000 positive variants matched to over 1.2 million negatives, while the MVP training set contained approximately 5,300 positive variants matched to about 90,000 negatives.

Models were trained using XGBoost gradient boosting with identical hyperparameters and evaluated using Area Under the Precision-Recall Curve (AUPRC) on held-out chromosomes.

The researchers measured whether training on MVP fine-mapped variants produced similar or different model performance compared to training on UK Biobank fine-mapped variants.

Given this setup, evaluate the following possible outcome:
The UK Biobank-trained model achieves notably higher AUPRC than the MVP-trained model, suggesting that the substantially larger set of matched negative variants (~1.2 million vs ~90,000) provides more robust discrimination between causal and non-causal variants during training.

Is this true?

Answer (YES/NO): NO